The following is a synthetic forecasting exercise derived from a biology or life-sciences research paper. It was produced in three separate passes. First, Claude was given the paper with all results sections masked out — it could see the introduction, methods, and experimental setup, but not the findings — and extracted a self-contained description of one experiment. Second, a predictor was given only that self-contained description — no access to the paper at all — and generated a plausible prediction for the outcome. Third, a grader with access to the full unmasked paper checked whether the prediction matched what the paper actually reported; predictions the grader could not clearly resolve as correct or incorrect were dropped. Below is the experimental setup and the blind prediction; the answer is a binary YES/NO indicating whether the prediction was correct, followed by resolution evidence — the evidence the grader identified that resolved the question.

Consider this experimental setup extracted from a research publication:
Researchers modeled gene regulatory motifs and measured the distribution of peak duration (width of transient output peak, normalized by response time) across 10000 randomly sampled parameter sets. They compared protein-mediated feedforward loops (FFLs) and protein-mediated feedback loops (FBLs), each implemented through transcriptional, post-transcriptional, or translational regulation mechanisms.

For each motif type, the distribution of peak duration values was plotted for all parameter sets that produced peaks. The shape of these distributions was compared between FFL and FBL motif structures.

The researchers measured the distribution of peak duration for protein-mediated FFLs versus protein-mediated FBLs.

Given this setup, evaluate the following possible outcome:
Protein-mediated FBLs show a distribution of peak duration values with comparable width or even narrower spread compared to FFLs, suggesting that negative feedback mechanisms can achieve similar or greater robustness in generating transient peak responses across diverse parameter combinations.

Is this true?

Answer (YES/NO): NO